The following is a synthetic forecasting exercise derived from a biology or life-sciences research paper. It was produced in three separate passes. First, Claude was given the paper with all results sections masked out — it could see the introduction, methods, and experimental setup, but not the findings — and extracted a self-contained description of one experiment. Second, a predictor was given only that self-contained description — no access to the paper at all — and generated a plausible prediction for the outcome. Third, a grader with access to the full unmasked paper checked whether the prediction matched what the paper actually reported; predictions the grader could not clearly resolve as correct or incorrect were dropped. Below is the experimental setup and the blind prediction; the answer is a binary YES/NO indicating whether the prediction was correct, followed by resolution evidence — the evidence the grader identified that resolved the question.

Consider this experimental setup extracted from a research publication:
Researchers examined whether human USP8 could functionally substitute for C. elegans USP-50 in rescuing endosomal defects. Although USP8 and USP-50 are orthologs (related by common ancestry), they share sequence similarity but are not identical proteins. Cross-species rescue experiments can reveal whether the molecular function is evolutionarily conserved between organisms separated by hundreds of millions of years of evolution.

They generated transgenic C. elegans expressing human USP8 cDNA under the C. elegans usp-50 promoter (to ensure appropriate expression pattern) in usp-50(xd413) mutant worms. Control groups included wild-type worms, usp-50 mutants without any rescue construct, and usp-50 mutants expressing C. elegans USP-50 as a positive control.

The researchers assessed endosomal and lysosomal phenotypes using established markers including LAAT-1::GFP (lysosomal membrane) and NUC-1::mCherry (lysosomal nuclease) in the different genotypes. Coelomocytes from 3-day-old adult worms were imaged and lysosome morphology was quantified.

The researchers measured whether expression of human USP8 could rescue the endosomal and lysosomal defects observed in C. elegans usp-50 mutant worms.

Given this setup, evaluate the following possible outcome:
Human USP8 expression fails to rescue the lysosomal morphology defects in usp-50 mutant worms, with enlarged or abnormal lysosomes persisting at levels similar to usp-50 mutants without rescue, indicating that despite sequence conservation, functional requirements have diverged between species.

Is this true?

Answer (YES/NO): NO